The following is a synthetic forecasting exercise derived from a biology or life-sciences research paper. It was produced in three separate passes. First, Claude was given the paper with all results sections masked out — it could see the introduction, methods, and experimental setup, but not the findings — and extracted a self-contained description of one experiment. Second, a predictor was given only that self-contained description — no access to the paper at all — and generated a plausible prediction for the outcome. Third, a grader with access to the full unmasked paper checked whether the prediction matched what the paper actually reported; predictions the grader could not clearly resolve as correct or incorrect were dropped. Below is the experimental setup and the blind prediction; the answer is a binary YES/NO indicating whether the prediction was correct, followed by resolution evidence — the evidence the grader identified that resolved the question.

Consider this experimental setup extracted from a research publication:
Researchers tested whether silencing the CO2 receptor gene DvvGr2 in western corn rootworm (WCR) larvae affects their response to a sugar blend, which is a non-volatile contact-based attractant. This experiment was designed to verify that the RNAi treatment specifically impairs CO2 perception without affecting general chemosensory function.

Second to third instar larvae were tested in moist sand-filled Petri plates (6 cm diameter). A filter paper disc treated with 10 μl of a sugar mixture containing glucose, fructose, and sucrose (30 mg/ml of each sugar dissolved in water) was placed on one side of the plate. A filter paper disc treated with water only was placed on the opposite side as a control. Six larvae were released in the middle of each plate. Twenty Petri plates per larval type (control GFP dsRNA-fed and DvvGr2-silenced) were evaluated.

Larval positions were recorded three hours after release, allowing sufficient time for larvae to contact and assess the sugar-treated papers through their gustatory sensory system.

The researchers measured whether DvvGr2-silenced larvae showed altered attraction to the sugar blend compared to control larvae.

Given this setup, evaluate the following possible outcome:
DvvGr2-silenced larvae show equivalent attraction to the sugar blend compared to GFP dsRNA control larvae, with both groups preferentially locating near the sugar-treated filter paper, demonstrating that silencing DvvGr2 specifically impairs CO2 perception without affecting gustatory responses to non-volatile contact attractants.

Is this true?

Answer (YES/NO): YES